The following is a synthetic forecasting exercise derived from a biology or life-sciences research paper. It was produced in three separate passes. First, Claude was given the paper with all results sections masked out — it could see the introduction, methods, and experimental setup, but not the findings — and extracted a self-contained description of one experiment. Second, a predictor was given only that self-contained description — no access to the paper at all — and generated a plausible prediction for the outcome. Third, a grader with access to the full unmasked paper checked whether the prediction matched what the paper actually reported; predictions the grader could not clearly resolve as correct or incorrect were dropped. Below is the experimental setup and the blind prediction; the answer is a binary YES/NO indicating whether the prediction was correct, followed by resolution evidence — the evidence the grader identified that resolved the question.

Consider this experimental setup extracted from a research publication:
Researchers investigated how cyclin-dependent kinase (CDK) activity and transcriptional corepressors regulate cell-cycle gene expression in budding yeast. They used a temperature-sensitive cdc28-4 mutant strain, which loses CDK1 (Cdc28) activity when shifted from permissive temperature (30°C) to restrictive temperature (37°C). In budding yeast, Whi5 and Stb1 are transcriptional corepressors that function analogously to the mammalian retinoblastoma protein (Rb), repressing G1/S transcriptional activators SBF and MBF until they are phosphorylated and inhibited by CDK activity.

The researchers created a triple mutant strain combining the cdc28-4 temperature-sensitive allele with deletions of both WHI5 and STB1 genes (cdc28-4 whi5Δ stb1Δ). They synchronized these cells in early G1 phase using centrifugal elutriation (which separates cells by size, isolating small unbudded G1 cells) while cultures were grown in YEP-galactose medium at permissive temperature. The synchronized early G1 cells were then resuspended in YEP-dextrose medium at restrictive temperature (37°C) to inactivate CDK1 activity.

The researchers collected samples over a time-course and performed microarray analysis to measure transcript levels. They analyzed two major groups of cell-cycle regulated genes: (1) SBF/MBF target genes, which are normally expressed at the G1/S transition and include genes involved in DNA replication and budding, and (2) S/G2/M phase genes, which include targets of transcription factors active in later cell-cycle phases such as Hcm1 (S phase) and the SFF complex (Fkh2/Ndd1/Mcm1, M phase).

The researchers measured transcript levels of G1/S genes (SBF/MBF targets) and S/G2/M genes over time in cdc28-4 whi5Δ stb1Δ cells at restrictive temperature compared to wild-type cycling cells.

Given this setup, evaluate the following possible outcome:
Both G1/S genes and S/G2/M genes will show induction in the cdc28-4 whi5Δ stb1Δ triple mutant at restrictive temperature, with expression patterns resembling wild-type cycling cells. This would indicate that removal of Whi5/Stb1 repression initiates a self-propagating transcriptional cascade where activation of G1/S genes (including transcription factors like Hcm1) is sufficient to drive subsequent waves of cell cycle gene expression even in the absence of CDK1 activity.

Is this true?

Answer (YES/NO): NO